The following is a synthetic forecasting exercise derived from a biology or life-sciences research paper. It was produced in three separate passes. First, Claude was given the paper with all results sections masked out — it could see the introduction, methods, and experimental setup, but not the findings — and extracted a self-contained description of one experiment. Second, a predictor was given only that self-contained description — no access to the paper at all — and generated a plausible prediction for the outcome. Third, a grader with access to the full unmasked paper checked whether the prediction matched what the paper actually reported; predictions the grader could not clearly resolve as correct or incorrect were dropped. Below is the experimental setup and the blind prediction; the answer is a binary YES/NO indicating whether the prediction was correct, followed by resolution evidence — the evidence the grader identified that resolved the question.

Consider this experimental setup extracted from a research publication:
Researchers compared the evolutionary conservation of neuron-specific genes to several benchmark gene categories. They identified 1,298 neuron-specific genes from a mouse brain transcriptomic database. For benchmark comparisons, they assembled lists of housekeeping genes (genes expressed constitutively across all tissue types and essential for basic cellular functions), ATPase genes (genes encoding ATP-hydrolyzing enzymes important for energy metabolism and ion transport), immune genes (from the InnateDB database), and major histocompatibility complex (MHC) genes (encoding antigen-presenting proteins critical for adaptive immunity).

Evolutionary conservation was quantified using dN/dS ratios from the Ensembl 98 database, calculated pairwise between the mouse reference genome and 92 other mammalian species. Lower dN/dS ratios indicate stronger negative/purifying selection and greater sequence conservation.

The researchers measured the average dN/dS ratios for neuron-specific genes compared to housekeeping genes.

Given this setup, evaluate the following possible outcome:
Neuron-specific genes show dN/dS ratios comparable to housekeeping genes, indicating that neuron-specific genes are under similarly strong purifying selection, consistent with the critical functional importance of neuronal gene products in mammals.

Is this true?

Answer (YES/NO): NO